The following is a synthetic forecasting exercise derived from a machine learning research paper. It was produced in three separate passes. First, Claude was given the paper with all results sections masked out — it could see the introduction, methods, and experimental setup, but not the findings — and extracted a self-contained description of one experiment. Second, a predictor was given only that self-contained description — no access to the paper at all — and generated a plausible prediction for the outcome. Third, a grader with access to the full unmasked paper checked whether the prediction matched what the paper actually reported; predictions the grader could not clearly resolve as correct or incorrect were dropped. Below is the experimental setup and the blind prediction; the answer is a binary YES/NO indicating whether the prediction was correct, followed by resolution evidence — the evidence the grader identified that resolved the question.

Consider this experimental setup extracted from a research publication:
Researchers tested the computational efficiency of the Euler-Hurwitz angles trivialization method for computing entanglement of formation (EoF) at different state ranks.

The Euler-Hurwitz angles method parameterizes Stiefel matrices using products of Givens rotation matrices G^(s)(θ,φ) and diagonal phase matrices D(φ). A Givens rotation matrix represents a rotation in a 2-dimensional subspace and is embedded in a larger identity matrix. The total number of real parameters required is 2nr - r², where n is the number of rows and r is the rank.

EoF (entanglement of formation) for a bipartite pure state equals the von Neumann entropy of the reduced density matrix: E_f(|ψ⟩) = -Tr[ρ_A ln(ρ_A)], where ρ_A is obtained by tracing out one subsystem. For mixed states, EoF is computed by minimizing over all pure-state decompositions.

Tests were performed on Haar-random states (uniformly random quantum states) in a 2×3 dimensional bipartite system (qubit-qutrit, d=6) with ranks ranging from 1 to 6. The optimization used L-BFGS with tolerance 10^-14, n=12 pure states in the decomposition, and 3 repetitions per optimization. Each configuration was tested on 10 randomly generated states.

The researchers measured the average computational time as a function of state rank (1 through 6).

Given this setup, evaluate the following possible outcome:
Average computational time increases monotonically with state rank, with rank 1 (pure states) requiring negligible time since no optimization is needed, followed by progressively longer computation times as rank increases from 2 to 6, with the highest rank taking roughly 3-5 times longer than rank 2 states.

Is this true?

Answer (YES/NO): NO